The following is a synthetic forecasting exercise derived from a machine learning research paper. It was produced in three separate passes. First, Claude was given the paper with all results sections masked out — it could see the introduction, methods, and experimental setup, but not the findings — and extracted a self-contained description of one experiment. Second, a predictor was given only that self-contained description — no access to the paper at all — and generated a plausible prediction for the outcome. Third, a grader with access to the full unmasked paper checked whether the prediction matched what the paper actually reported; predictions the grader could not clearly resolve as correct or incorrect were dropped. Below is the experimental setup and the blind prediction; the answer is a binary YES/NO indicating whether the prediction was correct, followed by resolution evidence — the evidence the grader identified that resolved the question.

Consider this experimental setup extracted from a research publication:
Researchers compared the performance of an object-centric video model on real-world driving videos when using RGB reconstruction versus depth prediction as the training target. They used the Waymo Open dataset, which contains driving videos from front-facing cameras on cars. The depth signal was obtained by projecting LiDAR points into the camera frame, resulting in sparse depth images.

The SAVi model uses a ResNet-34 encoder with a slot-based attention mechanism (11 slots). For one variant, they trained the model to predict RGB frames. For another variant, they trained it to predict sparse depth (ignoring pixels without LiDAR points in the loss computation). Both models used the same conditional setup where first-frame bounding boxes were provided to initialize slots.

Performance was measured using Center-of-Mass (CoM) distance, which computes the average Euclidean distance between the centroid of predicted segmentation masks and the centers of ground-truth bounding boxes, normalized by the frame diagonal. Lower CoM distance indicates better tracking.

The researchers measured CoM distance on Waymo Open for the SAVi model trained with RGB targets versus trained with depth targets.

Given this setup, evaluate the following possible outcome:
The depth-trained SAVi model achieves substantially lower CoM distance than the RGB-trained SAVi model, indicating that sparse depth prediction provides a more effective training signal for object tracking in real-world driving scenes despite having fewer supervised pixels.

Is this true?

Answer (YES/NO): NO